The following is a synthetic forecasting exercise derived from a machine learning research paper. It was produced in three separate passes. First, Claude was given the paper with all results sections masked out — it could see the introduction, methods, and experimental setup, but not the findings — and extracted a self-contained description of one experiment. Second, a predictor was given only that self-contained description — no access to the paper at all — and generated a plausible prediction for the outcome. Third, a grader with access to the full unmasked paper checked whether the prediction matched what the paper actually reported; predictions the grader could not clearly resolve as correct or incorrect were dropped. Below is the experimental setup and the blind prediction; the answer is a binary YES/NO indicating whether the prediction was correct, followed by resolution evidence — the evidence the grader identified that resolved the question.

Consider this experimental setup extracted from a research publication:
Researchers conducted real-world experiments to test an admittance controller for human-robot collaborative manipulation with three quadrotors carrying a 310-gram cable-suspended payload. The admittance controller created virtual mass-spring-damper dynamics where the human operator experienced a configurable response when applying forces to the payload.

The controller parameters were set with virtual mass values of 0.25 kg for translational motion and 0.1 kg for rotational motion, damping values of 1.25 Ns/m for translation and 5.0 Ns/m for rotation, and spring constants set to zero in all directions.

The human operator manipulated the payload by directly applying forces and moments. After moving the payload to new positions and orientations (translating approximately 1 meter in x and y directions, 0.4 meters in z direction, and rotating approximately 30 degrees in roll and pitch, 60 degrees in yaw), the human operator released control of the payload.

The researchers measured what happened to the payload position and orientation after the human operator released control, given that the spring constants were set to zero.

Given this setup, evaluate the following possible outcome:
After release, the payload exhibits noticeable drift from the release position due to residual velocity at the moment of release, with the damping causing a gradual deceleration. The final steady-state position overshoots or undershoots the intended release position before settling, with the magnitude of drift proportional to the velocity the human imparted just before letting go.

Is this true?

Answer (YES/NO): NO